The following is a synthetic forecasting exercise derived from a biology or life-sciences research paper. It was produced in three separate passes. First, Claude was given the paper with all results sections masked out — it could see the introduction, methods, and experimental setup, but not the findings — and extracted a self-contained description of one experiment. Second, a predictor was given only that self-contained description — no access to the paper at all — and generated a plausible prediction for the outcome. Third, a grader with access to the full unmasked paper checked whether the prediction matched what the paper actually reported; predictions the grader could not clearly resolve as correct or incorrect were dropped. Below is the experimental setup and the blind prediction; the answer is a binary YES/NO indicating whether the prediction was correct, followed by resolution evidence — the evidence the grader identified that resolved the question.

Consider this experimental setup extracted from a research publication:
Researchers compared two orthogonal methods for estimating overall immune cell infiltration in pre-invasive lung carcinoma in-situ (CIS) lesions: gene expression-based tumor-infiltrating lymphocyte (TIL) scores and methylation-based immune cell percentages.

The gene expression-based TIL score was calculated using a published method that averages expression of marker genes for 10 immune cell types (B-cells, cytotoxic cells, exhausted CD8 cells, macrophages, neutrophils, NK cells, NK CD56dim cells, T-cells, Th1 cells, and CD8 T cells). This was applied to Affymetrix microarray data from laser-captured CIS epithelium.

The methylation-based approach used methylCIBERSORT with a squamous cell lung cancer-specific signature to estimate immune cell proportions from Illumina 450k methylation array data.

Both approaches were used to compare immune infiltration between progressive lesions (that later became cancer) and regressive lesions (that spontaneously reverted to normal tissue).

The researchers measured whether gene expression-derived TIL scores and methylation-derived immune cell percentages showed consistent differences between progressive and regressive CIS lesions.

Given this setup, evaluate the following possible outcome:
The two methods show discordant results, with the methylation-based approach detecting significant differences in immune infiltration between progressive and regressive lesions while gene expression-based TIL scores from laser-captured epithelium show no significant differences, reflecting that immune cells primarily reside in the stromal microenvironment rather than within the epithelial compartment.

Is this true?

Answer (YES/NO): NO